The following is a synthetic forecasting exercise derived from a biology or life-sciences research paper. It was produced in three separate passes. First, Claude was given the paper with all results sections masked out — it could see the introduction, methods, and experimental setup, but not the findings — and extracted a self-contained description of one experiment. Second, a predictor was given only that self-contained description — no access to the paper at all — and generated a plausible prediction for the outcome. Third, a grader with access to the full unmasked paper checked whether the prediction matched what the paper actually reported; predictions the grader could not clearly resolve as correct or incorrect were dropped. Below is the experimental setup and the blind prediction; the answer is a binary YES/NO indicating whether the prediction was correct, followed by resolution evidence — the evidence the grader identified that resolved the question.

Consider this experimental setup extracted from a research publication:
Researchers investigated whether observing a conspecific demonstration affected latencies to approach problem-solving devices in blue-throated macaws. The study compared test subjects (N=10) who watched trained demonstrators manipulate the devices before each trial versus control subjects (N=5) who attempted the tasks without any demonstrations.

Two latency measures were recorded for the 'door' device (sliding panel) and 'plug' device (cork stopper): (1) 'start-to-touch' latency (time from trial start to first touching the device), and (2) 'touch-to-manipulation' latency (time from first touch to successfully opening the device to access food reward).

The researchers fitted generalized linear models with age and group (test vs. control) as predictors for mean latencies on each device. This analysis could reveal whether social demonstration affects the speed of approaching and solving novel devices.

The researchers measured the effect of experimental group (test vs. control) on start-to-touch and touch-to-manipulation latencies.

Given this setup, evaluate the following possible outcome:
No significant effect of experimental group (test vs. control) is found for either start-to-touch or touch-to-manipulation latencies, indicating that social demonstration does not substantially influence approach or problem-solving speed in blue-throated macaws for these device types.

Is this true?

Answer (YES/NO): NO